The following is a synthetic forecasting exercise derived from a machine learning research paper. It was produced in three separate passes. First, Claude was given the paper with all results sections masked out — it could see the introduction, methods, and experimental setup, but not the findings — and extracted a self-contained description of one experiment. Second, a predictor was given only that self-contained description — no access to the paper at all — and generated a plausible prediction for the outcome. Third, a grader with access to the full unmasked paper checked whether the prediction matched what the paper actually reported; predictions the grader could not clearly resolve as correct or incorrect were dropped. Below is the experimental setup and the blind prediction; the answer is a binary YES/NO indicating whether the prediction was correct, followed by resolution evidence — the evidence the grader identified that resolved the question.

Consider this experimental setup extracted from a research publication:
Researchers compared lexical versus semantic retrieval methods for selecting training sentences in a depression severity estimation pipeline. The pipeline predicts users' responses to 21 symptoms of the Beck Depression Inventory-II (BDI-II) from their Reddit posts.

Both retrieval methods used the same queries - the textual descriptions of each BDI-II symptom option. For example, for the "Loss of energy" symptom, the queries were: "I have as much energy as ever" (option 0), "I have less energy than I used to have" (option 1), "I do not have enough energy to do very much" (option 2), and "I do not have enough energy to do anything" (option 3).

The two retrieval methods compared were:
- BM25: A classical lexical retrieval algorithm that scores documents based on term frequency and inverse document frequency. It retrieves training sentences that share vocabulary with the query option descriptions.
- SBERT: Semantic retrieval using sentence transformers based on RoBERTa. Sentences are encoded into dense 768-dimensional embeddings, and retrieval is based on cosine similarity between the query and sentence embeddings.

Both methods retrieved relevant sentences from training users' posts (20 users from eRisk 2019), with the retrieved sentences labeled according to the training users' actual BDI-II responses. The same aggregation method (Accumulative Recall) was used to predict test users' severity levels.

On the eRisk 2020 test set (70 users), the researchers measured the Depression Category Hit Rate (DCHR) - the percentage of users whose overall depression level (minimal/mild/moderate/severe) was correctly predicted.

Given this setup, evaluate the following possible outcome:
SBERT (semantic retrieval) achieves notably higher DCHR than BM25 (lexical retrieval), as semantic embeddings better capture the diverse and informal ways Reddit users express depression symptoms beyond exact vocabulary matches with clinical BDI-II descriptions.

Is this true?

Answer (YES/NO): NO